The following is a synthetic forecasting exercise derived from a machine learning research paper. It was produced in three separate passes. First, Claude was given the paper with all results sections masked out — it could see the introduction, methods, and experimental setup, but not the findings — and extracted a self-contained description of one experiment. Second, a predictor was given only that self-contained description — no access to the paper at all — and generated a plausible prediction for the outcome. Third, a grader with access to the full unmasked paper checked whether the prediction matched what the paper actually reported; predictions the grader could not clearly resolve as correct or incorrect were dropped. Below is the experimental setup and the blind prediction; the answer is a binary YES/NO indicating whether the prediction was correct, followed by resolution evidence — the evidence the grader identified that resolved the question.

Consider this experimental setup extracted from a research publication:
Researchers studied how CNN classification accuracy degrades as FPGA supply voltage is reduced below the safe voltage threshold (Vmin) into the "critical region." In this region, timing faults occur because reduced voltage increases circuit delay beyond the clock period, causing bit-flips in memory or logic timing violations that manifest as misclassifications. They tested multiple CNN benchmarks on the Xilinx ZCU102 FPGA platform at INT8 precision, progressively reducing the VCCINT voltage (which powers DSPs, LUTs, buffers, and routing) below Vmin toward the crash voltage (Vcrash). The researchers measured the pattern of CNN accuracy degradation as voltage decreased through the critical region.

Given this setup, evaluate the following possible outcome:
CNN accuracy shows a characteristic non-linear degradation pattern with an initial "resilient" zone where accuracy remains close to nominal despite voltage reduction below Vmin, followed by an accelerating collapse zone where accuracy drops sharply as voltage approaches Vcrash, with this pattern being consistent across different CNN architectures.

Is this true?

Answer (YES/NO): NO